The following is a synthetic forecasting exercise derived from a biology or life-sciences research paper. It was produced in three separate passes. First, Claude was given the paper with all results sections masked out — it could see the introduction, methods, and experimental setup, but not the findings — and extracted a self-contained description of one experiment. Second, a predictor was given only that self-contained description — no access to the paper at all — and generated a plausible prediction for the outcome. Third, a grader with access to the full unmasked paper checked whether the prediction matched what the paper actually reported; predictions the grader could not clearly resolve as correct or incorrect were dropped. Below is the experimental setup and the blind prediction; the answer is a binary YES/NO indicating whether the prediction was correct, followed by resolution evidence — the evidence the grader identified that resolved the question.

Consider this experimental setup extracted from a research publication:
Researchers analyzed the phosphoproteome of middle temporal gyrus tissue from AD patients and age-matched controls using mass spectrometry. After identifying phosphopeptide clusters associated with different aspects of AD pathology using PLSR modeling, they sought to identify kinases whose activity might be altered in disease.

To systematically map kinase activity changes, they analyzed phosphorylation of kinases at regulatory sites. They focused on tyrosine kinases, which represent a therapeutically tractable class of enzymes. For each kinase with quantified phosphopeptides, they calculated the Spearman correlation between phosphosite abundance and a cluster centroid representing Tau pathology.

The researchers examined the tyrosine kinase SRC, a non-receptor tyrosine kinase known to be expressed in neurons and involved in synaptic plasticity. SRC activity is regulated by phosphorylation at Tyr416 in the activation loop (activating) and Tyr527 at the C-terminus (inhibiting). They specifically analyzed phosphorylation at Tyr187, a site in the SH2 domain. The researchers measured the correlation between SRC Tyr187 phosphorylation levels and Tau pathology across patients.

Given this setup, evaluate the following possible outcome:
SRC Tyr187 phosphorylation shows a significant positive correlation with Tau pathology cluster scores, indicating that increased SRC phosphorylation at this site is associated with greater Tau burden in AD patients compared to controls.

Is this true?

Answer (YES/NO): YES